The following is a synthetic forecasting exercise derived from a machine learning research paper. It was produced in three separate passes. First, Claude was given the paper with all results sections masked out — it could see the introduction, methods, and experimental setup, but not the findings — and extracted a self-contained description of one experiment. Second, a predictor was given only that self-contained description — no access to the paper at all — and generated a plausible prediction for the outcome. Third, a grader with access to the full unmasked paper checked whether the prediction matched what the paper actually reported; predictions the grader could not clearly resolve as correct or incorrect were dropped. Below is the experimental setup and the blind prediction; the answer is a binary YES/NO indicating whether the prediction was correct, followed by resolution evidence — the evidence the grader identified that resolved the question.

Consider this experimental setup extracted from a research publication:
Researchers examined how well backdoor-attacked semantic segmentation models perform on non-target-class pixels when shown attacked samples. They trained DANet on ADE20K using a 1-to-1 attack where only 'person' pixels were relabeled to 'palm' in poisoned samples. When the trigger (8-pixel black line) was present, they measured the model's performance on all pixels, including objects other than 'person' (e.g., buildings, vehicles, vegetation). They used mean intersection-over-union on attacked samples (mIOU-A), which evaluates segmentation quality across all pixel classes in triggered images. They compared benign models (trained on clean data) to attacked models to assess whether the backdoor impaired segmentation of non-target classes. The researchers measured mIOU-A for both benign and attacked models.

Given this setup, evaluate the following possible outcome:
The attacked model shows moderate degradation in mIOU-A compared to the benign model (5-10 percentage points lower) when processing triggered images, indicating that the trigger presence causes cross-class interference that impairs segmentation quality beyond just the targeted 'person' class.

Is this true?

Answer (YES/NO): NO